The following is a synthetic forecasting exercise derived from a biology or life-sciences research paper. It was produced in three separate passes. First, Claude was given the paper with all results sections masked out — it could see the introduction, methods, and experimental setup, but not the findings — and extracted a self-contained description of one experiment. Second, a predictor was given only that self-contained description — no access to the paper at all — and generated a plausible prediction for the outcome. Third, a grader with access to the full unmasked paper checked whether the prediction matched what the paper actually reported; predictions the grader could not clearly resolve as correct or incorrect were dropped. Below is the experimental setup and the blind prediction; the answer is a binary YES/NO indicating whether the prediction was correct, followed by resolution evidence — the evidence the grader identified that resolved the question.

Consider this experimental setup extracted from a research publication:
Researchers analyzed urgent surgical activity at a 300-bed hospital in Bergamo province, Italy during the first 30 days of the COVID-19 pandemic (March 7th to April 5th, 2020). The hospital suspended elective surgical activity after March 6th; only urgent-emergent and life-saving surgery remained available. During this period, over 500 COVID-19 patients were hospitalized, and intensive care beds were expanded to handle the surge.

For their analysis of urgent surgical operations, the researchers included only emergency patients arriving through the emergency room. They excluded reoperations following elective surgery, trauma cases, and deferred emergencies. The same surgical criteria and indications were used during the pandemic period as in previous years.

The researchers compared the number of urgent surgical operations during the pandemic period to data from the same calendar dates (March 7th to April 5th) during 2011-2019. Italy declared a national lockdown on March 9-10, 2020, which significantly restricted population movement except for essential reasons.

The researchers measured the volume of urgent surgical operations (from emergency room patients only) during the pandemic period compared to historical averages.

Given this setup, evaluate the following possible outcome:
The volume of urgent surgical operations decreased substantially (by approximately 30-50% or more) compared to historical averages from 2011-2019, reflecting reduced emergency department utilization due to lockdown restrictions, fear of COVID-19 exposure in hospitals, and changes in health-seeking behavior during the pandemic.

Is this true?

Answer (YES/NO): YES